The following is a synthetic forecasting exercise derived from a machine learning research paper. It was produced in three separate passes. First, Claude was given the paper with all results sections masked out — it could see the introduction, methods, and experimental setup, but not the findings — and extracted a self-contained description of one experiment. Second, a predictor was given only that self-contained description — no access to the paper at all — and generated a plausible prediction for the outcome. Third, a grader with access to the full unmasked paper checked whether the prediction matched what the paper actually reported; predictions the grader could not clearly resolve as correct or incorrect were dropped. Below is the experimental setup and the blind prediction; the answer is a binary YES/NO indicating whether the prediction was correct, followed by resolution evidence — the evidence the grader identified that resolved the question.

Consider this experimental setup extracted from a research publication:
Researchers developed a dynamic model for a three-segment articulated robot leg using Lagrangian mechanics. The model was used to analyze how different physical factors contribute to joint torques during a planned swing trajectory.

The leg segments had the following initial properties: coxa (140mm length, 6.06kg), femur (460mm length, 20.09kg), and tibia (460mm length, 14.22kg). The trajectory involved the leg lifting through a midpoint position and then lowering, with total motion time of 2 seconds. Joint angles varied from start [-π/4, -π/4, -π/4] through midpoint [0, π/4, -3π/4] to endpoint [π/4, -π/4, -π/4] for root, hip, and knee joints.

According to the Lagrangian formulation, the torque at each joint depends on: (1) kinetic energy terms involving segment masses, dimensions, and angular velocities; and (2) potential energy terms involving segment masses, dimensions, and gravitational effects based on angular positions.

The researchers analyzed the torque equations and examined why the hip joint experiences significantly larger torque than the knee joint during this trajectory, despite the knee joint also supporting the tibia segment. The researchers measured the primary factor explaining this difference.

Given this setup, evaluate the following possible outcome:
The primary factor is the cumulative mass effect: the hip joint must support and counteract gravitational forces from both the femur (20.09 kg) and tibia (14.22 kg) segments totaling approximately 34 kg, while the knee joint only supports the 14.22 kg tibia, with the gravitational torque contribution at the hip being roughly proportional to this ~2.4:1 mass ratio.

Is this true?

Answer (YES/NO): NO